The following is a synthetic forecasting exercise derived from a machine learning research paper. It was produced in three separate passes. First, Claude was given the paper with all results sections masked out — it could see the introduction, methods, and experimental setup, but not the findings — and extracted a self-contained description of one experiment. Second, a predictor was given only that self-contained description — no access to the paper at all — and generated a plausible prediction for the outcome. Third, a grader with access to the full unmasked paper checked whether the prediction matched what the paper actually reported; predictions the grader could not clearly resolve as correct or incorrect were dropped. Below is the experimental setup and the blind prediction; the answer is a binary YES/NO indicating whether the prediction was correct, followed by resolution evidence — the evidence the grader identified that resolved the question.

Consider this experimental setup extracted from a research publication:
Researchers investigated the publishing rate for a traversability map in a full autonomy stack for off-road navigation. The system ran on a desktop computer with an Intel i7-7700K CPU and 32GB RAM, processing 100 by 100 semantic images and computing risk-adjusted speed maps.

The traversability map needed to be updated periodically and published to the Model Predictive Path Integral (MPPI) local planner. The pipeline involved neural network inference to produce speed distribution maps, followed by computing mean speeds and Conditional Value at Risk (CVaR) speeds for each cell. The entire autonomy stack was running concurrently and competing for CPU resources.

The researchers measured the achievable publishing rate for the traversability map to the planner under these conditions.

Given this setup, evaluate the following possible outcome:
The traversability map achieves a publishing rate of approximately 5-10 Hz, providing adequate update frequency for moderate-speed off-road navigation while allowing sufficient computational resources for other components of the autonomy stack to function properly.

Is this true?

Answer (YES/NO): NO